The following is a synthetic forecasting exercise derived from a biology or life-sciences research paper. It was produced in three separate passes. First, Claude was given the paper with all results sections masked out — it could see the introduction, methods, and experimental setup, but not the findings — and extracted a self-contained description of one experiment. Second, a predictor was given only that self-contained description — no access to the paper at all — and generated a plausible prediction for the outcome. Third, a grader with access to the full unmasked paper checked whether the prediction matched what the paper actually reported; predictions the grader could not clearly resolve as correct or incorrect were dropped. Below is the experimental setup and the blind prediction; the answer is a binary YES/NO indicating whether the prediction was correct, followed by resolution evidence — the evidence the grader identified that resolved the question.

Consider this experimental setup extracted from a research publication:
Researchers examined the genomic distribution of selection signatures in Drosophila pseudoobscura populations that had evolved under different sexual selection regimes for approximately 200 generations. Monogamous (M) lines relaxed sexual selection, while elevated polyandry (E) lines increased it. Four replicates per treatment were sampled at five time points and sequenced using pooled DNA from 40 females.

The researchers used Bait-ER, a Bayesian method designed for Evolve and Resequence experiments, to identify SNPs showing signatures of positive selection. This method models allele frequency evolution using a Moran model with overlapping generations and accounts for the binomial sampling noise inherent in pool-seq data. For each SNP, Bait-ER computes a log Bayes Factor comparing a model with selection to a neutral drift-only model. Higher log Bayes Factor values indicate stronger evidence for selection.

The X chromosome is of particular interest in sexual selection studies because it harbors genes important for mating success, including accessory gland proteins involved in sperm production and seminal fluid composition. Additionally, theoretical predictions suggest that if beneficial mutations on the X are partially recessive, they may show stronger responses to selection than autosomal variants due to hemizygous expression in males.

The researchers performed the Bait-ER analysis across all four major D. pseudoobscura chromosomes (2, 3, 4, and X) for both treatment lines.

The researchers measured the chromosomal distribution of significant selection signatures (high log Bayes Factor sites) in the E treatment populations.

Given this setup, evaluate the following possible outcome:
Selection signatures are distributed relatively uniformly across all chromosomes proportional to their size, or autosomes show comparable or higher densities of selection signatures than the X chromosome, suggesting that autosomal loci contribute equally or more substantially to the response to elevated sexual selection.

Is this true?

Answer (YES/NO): NO